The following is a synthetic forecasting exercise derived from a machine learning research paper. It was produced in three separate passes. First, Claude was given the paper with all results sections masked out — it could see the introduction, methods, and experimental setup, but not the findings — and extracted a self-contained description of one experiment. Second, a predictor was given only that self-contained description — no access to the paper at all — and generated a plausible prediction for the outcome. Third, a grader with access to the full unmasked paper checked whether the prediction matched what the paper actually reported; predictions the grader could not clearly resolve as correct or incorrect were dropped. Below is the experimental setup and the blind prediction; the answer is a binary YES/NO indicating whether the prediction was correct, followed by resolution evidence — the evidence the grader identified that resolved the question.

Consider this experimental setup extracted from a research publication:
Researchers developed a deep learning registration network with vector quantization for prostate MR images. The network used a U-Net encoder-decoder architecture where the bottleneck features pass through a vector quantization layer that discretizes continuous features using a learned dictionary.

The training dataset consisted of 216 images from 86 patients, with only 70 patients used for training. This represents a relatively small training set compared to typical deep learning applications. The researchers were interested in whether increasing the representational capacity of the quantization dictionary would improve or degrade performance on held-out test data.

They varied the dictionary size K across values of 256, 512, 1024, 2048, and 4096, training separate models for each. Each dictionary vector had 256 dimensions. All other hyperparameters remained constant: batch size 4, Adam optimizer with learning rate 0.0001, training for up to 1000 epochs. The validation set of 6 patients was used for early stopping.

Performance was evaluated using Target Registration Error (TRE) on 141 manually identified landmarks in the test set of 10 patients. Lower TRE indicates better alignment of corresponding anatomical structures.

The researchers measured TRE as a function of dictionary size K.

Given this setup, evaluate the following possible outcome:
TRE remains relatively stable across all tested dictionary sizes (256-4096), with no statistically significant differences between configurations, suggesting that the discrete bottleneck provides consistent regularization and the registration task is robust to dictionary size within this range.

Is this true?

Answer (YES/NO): NO